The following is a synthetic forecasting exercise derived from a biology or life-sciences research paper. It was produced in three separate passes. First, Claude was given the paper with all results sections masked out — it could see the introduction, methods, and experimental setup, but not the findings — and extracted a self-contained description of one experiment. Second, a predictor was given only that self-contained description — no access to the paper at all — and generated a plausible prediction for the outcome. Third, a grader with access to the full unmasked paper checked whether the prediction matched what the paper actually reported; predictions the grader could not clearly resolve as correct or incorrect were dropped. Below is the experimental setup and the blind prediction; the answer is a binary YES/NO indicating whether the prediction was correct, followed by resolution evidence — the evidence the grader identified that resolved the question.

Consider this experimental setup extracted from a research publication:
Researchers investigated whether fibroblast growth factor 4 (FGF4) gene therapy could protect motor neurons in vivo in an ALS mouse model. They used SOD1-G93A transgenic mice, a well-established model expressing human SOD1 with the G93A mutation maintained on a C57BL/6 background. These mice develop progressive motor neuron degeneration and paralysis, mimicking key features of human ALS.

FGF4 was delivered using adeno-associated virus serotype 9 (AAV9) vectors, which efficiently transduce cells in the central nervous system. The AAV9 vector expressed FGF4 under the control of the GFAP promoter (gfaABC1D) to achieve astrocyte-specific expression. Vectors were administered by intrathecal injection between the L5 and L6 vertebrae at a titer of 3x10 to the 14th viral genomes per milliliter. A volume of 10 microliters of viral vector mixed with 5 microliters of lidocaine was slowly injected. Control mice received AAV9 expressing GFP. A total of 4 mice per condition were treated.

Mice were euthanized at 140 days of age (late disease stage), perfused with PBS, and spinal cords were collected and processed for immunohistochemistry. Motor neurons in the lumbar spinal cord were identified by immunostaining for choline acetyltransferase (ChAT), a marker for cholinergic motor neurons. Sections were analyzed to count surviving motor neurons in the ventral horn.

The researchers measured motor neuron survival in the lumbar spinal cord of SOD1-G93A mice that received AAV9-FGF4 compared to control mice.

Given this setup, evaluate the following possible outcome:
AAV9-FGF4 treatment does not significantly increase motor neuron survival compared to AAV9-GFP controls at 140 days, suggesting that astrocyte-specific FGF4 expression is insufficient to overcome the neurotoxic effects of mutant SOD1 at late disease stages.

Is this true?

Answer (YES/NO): YES